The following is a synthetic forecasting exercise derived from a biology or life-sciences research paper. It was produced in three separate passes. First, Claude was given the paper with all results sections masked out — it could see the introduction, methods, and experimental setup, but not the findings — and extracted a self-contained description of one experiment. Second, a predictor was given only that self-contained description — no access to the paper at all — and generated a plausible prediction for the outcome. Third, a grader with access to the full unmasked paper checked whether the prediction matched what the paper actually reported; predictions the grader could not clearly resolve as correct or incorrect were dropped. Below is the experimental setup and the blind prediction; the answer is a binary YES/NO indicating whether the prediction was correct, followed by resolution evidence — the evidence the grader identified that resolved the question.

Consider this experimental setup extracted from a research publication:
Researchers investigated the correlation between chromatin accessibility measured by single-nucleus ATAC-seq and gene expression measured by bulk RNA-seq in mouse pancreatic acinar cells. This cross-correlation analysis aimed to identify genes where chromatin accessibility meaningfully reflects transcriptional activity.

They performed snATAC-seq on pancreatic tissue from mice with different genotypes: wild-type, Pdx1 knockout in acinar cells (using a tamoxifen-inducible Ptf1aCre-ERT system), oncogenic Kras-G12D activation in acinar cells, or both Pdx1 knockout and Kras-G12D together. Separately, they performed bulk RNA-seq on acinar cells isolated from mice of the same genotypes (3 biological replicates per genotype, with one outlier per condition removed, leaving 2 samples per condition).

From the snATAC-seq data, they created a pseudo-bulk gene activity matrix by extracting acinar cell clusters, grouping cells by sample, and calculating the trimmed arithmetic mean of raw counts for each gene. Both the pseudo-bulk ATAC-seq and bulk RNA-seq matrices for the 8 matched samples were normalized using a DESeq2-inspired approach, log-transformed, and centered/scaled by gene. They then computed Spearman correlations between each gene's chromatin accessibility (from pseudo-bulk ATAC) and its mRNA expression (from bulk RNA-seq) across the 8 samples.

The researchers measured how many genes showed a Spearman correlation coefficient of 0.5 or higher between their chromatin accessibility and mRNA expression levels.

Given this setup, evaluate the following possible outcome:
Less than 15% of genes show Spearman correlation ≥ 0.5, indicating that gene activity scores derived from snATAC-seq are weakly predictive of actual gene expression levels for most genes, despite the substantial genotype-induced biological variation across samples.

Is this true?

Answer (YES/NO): YES